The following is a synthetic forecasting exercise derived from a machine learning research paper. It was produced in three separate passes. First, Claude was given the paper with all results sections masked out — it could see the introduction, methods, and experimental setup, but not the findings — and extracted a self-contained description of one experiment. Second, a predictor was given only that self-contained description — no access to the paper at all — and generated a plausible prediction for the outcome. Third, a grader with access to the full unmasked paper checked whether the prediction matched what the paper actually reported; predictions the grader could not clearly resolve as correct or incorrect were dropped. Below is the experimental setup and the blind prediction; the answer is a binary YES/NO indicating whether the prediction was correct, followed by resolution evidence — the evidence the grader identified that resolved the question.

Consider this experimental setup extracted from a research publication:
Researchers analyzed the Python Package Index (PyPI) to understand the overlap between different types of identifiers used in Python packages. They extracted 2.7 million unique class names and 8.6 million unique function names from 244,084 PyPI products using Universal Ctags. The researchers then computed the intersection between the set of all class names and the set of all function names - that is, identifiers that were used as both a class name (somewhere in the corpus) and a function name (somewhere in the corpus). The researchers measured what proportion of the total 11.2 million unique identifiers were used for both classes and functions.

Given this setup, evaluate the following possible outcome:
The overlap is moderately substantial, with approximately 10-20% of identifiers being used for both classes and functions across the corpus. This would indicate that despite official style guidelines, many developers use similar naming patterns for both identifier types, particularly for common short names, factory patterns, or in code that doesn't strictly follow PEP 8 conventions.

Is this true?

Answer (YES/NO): NO